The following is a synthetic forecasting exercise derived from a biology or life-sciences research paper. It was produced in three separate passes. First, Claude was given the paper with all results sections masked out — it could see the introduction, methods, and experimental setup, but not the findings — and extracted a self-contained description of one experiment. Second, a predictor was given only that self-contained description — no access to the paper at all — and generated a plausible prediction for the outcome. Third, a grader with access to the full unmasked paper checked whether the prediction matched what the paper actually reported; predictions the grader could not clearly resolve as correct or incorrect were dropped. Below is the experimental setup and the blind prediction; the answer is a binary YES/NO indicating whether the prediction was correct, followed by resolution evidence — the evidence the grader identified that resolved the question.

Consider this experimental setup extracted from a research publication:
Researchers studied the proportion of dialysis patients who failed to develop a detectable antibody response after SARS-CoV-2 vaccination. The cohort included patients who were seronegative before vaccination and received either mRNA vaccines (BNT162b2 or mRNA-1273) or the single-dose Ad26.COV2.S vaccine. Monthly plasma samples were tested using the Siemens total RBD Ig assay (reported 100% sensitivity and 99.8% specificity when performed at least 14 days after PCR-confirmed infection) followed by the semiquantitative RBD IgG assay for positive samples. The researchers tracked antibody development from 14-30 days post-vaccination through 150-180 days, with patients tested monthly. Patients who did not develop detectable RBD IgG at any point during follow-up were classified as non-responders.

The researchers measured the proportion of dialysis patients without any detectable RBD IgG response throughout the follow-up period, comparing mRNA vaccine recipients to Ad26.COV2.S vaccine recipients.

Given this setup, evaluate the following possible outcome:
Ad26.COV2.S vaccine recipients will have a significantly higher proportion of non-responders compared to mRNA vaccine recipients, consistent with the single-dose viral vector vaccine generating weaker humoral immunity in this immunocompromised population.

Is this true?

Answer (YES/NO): YES